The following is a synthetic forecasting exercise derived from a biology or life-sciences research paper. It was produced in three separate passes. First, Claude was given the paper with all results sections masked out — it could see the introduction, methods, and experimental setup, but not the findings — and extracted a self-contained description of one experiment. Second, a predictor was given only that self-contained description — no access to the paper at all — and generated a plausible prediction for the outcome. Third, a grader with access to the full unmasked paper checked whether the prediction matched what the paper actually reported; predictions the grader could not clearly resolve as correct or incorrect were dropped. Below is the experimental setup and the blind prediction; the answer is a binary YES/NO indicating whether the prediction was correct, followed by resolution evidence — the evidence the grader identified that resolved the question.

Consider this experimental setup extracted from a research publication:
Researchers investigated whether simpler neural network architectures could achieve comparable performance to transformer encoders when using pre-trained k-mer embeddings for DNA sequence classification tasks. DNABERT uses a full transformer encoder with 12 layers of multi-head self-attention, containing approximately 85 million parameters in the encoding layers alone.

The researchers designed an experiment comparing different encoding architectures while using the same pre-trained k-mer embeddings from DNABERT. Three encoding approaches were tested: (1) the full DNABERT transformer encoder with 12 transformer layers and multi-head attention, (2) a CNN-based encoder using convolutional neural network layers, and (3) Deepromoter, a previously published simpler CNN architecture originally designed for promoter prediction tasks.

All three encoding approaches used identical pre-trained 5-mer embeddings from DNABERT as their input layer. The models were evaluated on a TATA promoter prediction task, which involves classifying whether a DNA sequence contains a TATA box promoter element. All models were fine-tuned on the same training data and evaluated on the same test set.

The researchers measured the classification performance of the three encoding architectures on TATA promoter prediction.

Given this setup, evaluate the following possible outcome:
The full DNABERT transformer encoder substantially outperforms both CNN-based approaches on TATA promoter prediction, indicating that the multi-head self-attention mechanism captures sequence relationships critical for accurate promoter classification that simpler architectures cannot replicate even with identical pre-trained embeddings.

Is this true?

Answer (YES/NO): NO